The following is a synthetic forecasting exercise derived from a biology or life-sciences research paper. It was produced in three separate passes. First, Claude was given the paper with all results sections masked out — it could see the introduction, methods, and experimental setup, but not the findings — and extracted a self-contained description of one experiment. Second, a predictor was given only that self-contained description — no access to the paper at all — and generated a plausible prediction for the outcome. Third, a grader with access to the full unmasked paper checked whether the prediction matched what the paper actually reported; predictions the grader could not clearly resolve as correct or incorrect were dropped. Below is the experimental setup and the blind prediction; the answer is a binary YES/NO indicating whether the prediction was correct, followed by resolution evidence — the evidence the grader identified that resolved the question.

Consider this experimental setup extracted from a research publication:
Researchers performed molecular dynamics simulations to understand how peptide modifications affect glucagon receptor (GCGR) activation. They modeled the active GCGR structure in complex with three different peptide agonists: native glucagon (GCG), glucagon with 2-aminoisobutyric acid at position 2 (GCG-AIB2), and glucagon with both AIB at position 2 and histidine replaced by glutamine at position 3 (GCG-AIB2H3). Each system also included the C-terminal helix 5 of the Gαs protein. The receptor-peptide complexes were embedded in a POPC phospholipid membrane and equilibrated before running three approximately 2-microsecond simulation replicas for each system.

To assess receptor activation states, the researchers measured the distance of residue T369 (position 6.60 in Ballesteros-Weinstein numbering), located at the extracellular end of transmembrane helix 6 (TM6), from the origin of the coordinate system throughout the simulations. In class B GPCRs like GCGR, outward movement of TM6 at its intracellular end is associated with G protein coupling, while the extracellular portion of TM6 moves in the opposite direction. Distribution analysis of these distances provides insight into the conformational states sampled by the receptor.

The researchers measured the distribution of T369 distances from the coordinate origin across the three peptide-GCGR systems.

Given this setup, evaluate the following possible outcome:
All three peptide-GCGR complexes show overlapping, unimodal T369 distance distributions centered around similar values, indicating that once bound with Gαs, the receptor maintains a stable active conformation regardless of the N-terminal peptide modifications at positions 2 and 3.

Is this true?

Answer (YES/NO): NO